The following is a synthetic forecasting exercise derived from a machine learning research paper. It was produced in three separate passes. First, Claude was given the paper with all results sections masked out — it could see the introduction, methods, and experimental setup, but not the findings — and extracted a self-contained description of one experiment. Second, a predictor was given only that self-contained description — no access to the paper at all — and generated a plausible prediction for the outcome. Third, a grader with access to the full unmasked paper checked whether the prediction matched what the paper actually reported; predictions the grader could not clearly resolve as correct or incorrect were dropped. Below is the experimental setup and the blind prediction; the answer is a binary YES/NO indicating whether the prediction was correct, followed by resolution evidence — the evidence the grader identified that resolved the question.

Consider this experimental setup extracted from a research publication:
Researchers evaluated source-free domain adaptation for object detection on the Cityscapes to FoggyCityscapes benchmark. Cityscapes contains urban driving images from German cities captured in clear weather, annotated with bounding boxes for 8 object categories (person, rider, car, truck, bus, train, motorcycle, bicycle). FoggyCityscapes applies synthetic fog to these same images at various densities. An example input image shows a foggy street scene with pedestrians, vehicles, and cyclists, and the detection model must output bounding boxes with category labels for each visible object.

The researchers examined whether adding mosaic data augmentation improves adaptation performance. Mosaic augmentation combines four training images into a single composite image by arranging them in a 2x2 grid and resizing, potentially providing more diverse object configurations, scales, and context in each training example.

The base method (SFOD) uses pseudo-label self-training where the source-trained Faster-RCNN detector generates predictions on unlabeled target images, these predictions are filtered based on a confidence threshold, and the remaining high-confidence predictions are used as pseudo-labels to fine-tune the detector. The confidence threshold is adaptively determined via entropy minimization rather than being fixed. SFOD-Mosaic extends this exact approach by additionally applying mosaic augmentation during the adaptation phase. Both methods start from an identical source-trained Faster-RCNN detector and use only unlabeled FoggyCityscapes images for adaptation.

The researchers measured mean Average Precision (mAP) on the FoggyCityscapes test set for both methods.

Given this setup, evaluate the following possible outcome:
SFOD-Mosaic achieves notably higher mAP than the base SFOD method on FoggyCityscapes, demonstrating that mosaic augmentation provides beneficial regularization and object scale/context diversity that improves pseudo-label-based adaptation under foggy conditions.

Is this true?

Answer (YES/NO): YES